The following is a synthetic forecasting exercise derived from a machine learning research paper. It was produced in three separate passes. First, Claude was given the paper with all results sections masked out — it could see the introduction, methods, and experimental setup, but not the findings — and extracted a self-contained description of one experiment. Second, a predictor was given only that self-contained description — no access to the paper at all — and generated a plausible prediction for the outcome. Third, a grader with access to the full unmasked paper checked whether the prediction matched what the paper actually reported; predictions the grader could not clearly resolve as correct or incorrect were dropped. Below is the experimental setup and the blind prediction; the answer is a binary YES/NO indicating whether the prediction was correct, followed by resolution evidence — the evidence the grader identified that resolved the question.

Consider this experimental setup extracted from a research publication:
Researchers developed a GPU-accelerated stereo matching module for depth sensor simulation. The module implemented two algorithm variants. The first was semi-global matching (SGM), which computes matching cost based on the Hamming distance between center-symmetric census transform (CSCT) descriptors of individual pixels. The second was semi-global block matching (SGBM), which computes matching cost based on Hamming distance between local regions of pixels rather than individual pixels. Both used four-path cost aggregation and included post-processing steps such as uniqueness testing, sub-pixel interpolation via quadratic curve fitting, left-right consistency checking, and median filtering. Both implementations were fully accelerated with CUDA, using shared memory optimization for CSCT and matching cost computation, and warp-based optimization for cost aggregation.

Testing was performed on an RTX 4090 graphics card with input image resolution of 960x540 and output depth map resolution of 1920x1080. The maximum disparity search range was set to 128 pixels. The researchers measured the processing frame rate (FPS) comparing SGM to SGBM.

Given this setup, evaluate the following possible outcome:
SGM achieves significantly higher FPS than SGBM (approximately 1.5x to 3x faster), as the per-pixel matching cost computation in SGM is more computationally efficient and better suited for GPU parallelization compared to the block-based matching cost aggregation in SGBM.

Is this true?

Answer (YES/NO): NO